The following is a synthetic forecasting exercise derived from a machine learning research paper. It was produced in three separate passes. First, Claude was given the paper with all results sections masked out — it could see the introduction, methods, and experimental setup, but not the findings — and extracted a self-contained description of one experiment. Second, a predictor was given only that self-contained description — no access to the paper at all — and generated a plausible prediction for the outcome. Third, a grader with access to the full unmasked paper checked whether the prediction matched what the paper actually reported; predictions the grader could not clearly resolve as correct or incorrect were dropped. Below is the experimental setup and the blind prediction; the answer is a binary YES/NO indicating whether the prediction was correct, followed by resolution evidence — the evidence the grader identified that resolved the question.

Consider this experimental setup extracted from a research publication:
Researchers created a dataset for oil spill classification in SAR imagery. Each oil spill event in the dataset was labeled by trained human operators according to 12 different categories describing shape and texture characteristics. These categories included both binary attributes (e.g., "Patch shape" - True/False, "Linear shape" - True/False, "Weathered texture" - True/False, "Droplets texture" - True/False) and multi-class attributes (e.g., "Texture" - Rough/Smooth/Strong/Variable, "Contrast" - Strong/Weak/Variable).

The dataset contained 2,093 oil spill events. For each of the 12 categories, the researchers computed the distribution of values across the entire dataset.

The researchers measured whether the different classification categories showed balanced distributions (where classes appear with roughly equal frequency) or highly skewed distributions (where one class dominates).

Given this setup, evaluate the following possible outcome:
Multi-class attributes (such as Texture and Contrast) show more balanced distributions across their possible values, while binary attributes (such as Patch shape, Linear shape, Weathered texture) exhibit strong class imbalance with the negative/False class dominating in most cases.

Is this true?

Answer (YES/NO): NO